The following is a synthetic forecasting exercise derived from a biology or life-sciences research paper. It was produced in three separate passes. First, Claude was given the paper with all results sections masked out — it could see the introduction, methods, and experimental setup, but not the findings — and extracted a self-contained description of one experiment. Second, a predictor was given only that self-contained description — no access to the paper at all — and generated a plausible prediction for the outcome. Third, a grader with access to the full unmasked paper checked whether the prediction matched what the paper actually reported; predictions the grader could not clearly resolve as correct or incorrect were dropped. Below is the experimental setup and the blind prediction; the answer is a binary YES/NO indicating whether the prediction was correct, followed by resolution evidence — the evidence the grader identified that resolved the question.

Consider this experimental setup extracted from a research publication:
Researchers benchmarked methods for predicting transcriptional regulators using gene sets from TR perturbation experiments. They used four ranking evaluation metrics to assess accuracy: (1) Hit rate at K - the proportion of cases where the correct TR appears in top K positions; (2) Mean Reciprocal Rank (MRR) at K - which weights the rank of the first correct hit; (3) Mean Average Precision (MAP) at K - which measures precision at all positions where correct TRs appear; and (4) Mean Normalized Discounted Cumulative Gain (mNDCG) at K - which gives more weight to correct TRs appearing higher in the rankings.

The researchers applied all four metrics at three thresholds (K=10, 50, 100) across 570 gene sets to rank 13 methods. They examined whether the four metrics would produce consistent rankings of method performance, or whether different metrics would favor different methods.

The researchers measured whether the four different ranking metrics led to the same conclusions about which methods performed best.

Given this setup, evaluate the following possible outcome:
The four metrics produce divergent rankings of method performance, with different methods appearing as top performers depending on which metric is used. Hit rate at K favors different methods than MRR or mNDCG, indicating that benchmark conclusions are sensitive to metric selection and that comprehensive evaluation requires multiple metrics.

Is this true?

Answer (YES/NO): NO